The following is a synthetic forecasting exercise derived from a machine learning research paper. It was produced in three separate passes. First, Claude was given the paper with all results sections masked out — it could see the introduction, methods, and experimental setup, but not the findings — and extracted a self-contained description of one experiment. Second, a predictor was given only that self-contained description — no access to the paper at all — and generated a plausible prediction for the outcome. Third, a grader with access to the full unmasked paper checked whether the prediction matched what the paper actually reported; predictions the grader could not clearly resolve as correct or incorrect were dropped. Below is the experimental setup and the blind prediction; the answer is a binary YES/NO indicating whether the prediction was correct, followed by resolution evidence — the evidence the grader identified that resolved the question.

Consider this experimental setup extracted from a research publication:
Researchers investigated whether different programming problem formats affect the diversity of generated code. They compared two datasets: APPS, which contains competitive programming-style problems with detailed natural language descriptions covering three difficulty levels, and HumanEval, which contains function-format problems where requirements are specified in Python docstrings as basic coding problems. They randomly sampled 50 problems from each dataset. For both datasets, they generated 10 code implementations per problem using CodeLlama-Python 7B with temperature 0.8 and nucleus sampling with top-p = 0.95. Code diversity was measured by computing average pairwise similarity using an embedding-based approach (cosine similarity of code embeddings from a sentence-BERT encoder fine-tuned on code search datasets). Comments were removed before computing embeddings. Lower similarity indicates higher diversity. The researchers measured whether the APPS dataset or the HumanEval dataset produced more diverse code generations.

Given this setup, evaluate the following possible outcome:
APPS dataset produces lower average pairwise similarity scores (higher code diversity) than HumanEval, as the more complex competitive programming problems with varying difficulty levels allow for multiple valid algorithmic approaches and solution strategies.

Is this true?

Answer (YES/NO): YES